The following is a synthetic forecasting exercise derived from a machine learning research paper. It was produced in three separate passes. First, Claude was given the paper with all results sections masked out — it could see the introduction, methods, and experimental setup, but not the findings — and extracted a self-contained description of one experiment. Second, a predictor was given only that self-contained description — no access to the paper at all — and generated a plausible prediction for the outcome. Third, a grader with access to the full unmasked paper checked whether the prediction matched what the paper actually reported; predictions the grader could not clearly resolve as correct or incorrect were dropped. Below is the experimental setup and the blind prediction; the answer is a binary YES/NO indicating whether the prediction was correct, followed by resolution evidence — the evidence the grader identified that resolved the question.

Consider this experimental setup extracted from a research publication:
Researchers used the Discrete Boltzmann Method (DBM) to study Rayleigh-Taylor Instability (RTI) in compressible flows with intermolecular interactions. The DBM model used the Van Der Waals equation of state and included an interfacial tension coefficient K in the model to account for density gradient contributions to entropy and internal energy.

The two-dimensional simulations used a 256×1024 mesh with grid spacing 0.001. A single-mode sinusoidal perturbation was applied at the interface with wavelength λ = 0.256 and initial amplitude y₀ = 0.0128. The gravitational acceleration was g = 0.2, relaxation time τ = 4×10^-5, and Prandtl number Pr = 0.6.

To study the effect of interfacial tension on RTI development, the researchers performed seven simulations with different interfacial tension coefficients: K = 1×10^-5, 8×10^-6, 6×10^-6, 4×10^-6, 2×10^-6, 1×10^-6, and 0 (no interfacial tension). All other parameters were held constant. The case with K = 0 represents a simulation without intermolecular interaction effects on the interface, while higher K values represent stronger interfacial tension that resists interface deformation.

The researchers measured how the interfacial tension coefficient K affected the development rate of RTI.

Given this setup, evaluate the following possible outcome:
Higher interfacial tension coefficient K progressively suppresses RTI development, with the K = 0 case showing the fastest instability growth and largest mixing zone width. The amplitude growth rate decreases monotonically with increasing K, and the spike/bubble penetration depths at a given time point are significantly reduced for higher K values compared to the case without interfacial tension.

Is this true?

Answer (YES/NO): NO